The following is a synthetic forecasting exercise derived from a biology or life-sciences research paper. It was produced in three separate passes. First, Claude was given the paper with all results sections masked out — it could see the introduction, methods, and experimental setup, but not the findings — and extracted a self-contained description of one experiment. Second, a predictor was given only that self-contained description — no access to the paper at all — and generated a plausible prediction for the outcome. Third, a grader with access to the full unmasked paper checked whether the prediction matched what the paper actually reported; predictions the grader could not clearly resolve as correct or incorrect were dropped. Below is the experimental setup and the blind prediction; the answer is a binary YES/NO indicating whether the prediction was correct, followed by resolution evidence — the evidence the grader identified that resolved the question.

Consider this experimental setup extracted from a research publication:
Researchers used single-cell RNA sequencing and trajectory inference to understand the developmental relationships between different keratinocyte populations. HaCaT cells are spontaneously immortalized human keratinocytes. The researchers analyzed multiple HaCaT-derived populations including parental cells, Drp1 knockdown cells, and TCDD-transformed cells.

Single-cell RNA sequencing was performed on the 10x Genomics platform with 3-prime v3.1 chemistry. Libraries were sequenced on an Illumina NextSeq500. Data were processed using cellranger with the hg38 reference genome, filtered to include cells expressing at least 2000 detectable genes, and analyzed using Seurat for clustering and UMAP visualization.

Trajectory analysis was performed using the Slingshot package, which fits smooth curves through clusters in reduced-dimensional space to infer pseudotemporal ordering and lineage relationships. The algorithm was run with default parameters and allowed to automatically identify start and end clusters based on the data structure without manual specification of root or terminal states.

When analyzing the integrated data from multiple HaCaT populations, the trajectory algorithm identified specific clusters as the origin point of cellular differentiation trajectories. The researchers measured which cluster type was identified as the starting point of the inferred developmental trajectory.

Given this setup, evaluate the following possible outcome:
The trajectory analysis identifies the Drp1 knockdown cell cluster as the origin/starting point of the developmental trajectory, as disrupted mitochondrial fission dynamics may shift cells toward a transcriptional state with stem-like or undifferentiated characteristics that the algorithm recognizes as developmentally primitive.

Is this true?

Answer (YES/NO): NO